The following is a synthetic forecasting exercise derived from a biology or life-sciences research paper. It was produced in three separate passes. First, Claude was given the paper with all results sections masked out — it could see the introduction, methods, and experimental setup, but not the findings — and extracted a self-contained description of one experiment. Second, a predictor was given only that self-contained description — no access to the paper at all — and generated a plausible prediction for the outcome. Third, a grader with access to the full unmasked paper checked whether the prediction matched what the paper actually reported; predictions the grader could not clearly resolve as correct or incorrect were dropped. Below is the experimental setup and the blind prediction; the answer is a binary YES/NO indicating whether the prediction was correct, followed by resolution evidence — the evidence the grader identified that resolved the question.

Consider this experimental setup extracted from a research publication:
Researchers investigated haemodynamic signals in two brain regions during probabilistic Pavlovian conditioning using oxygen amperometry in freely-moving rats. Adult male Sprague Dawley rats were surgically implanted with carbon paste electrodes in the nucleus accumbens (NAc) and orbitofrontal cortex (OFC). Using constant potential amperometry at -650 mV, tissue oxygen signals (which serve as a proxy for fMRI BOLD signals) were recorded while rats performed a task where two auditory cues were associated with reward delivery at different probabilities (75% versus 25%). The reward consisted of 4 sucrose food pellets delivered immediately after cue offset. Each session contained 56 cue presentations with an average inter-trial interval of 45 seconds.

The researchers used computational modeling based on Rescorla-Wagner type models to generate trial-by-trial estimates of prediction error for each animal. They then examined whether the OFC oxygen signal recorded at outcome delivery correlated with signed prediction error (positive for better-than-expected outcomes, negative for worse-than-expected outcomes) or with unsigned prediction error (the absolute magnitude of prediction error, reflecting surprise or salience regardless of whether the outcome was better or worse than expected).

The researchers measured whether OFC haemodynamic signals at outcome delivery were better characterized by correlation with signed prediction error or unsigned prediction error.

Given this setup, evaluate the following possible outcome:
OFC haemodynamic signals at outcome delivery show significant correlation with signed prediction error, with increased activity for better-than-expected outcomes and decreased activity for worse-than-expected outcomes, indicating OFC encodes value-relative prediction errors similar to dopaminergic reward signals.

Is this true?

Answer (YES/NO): NO